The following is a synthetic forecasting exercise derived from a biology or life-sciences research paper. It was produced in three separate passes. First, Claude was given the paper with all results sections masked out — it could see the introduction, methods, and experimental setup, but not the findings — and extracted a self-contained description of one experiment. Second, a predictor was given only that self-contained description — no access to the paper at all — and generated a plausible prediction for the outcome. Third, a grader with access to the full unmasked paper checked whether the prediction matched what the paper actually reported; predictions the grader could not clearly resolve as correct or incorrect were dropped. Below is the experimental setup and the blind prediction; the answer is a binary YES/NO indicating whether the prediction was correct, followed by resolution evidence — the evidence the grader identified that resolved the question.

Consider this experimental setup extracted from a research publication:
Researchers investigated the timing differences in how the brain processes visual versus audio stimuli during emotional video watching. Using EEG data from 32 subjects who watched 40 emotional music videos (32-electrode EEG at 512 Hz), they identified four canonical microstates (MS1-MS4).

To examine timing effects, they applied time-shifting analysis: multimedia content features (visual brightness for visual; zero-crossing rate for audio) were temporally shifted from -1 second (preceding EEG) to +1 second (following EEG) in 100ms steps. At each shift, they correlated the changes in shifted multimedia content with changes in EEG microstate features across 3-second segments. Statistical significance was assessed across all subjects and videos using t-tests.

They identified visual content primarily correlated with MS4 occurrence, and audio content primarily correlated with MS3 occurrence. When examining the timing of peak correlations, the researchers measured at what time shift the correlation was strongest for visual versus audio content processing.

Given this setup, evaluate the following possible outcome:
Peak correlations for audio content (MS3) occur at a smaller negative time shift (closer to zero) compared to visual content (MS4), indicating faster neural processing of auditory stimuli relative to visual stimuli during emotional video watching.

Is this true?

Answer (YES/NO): NO